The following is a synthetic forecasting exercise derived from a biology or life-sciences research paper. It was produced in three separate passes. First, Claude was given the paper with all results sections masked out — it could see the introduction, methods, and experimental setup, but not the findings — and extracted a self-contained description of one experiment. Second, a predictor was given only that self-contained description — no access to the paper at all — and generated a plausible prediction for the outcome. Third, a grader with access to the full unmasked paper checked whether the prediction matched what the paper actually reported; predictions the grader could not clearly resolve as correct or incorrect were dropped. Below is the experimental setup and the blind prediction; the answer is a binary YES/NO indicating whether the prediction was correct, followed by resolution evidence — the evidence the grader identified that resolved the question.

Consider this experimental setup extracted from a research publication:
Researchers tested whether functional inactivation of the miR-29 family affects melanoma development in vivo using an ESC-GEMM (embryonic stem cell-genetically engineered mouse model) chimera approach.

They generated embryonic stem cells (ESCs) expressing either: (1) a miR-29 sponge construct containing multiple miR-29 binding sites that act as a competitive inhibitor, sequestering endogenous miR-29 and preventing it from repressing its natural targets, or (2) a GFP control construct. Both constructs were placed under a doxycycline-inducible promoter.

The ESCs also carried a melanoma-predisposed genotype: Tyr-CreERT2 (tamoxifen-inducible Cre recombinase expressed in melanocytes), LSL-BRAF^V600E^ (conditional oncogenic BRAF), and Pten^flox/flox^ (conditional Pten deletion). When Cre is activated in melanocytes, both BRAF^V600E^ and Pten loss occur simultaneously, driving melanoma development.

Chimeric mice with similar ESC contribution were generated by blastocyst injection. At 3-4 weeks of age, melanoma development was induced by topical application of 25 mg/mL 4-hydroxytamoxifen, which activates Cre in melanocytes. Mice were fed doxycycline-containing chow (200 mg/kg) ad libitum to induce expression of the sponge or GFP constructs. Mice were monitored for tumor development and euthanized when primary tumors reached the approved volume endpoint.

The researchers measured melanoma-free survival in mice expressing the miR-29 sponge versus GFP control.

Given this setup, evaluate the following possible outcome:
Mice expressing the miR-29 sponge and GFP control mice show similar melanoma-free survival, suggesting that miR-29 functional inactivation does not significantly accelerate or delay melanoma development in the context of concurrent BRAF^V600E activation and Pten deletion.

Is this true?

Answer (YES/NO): NO